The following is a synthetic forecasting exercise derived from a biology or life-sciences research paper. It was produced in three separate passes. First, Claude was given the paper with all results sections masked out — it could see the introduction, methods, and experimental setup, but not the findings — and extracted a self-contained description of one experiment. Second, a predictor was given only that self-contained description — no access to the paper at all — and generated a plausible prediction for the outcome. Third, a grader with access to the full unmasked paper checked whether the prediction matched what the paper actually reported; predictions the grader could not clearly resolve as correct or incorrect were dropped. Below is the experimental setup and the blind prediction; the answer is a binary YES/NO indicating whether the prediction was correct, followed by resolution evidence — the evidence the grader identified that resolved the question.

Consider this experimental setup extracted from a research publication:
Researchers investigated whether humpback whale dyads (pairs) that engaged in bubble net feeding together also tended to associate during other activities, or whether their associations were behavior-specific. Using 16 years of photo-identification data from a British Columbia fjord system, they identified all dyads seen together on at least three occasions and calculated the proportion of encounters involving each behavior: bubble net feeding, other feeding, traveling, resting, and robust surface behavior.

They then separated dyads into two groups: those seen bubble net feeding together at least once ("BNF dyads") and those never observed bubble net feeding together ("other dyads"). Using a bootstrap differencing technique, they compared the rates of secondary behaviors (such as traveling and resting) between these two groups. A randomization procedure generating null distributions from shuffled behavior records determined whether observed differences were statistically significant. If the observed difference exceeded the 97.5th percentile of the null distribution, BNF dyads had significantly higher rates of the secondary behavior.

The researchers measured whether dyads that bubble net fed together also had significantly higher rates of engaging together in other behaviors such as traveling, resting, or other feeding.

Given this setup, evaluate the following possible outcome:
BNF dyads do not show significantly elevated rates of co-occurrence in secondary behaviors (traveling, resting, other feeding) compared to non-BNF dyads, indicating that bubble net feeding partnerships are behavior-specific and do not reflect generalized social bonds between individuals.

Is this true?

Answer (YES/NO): YES